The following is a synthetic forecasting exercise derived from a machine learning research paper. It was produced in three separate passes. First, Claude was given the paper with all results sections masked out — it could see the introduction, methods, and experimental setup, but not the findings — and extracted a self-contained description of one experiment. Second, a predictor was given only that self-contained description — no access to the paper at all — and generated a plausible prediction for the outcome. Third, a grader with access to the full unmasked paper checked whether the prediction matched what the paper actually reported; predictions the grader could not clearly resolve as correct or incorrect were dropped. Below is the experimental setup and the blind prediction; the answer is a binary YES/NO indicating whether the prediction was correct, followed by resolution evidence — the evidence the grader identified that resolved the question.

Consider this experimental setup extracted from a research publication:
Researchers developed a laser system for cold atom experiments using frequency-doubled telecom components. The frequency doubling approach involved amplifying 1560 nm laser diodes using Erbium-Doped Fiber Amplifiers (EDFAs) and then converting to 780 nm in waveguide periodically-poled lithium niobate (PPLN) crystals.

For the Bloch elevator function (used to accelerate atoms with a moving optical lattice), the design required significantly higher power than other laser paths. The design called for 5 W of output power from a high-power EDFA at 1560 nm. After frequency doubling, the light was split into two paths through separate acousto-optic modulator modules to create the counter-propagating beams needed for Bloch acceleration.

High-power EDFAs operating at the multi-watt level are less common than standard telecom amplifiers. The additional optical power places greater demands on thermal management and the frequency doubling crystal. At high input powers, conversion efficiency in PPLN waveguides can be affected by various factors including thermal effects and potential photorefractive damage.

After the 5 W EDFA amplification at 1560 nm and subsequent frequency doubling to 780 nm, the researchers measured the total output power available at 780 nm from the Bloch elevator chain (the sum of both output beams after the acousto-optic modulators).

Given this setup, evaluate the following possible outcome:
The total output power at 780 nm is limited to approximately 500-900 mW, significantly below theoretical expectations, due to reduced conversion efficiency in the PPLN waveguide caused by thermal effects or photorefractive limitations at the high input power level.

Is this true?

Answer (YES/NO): NO